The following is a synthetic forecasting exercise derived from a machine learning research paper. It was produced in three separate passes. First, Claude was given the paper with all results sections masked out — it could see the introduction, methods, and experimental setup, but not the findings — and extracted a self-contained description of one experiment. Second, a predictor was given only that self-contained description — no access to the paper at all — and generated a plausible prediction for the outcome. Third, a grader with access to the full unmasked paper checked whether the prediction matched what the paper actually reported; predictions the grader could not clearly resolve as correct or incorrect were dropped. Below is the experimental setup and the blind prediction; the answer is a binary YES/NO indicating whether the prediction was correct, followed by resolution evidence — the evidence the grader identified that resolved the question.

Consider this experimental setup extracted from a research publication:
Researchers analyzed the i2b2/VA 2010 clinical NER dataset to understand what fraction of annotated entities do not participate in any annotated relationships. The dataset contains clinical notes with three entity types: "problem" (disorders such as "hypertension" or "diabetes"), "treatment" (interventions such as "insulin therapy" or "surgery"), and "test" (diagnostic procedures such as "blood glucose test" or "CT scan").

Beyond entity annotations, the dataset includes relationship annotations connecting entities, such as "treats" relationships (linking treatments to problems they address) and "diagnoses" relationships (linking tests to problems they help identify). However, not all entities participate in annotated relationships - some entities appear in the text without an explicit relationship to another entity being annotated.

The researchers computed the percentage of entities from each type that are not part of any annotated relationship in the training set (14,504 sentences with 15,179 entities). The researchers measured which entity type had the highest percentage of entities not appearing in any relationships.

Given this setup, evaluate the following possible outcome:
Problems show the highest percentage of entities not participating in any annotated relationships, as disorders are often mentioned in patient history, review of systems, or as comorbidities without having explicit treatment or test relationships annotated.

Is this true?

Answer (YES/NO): YES